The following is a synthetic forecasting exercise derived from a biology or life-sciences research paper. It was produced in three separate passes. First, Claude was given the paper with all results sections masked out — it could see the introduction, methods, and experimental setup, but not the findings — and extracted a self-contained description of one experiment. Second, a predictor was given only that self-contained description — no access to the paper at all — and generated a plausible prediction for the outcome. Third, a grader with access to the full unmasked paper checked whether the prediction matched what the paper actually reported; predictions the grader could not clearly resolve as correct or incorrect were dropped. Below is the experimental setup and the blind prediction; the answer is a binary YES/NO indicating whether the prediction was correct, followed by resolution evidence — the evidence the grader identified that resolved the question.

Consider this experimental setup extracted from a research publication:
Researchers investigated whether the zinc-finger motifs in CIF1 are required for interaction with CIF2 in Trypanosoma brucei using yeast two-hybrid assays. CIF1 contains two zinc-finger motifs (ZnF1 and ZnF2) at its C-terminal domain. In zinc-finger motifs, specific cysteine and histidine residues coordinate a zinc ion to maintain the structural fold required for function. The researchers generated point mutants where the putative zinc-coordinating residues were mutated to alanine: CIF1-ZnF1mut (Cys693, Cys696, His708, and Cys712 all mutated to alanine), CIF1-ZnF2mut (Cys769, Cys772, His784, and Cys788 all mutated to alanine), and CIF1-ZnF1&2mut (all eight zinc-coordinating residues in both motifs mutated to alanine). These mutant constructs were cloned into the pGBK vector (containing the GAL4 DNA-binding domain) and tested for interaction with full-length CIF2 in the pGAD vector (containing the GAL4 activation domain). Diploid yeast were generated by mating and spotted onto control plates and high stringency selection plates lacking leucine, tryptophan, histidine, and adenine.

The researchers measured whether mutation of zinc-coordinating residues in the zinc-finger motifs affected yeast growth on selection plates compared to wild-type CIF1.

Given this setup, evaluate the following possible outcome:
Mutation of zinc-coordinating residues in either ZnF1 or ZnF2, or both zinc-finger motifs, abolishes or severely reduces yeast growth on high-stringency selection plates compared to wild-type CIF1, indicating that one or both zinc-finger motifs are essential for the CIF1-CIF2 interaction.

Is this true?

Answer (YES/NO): YES